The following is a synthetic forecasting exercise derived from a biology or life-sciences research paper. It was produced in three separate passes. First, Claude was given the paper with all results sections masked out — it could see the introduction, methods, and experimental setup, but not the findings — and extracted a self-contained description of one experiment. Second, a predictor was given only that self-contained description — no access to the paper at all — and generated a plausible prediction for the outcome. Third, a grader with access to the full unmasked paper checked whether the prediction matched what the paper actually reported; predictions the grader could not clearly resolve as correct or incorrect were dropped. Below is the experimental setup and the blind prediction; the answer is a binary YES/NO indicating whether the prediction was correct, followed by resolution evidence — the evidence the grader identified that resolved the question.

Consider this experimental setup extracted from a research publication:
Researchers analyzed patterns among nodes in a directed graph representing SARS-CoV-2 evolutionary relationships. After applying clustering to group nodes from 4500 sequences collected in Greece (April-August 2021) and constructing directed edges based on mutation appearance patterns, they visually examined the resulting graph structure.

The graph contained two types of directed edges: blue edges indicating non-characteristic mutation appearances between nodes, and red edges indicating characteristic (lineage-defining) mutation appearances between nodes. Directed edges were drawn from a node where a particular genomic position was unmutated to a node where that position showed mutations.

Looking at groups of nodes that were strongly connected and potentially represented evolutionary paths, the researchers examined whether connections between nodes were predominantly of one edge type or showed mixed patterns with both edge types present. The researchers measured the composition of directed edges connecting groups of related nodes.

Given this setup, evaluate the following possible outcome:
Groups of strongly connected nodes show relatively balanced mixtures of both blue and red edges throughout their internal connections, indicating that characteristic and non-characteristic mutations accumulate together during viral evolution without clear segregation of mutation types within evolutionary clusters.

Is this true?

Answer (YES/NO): NO